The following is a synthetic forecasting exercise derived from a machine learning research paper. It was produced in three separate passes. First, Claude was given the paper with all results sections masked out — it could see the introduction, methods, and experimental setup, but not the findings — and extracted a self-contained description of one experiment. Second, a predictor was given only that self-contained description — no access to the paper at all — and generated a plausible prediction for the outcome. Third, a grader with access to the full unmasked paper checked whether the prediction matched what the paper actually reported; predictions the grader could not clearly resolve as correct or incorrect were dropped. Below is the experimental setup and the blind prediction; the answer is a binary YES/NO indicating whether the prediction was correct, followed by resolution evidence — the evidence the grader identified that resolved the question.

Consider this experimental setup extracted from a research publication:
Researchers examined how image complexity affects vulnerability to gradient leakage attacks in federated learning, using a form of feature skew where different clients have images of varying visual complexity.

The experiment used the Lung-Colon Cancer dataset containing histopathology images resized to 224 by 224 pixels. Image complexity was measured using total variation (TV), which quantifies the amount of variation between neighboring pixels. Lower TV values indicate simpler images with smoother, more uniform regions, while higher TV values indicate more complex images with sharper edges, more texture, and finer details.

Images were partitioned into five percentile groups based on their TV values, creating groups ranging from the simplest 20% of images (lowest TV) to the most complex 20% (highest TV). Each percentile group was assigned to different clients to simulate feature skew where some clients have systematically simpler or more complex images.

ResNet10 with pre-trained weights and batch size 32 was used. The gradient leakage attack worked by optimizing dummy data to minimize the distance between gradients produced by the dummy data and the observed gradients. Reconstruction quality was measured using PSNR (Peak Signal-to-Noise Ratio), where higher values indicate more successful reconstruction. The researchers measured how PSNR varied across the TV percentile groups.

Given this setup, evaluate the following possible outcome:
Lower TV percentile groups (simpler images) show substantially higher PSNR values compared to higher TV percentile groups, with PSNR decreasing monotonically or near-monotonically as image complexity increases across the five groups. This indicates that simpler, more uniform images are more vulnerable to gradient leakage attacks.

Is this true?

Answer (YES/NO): YES